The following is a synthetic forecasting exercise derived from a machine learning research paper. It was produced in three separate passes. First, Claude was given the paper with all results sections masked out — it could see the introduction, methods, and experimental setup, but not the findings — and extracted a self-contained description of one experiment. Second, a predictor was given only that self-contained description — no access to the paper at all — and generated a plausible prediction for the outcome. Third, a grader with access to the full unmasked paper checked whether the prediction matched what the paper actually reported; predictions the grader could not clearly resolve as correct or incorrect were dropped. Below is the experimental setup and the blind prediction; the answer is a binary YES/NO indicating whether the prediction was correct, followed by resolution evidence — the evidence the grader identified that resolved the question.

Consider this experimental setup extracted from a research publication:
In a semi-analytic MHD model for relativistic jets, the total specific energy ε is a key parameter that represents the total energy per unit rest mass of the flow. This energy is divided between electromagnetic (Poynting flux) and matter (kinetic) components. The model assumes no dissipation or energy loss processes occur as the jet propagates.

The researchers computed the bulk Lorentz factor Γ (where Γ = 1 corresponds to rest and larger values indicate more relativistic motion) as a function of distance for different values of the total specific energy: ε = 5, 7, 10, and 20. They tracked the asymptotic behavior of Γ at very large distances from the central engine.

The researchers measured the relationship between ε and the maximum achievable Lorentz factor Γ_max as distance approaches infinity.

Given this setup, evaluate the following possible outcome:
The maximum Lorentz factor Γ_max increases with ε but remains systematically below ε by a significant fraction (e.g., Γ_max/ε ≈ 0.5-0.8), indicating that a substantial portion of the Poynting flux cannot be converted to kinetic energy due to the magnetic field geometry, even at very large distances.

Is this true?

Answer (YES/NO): NO